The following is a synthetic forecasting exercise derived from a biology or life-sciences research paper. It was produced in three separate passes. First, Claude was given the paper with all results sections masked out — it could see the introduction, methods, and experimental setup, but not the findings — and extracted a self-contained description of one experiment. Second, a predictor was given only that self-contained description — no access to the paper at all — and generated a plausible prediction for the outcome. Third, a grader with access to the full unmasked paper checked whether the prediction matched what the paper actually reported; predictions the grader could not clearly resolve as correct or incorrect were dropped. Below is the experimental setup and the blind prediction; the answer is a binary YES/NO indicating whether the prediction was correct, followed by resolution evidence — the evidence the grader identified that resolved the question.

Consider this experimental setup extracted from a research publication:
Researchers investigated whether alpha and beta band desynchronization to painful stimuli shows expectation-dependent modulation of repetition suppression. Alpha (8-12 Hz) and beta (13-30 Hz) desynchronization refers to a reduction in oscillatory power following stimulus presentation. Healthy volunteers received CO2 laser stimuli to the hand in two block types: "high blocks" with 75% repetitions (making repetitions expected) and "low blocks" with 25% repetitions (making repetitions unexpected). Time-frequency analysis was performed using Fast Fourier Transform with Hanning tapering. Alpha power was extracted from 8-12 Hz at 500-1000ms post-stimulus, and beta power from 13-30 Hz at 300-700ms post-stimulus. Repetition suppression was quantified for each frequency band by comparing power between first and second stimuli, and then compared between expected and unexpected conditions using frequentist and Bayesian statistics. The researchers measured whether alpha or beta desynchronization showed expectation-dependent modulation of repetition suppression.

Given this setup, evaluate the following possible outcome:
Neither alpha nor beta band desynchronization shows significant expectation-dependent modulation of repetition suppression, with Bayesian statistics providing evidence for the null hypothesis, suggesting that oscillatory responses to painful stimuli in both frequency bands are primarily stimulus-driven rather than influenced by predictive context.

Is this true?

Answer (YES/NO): NO